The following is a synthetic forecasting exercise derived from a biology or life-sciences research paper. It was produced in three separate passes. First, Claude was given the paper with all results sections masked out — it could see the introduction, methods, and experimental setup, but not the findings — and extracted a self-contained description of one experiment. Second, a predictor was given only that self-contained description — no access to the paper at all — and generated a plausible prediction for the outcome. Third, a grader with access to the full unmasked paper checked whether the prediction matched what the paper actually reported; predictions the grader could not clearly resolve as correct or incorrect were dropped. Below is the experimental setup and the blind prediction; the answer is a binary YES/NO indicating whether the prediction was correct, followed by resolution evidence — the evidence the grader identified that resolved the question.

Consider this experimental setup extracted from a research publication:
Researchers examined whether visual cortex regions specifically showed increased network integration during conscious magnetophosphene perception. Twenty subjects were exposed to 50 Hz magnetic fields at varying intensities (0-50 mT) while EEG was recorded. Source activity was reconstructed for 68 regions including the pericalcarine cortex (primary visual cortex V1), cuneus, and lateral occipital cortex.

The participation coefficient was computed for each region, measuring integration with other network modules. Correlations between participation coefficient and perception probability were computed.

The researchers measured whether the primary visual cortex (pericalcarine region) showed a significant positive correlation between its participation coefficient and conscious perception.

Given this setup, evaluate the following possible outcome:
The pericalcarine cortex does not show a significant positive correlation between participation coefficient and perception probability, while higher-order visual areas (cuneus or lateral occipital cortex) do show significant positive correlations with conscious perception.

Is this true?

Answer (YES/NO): NO